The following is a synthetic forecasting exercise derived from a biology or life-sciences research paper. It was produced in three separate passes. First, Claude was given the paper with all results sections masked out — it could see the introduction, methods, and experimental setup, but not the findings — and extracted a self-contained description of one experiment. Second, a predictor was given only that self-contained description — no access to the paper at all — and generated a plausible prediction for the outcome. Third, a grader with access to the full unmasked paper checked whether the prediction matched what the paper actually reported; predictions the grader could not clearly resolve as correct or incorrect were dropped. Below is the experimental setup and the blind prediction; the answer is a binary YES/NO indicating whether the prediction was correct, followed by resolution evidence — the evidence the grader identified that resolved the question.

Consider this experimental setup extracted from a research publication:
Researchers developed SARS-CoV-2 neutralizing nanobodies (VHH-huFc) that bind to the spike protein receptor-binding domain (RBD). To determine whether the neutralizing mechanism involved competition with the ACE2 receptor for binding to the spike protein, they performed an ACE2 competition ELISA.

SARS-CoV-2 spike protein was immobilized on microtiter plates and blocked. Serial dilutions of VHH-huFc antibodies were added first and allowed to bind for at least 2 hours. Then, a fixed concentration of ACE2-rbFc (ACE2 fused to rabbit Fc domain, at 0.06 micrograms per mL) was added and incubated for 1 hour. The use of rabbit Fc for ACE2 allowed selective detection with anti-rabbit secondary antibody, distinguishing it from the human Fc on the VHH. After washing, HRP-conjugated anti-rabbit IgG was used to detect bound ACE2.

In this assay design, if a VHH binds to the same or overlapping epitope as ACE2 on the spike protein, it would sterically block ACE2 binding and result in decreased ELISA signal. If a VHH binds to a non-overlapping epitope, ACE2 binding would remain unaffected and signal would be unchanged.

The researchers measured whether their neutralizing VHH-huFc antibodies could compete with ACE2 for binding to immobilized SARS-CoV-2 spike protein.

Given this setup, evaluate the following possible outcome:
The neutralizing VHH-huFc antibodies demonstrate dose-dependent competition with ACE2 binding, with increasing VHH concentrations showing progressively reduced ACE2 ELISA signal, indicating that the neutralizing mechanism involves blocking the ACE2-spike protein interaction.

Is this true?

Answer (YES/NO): YES